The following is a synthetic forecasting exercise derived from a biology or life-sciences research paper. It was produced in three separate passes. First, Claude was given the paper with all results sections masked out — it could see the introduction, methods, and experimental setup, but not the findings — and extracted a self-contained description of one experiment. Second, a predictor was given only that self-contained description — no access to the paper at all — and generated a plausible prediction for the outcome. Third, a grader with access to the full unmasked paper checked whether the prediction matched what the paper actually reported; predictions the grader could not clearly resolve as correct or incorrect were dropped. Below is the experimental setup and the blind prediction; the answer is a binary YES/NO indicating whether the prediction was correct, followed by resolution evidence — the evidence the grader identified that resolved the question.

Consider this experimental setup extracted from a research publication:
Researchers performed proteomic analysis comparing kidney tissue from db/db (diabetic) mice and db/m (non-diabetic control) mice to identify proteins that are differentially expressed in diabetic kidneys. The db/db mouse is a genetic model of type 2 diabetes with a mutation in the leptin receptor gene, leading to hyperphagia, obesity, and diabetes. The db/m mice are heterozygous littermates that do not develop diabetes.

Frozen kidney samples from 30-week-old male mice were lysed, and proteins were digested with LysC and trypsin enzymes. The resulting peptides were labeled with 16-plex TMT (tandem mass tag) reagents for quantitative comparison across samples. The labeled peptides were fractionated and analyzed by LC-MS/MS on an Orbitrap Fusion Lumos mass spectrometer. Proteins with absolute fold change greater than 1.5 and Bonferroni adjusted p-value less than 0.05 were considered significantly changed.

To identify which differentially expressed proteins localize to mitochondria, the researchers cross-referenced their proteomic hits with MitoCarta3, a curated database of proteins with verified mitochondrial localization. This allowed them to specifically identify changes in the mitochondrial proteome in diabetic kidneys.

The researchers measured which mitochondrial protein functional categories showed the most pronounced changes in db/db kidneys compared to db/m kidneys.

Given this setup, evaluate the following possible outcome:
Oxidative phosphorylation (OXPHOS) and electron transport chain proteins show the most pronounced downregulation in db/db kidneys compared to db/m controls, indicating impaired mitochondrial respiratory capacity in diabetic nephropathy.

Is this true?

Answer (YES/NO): NO